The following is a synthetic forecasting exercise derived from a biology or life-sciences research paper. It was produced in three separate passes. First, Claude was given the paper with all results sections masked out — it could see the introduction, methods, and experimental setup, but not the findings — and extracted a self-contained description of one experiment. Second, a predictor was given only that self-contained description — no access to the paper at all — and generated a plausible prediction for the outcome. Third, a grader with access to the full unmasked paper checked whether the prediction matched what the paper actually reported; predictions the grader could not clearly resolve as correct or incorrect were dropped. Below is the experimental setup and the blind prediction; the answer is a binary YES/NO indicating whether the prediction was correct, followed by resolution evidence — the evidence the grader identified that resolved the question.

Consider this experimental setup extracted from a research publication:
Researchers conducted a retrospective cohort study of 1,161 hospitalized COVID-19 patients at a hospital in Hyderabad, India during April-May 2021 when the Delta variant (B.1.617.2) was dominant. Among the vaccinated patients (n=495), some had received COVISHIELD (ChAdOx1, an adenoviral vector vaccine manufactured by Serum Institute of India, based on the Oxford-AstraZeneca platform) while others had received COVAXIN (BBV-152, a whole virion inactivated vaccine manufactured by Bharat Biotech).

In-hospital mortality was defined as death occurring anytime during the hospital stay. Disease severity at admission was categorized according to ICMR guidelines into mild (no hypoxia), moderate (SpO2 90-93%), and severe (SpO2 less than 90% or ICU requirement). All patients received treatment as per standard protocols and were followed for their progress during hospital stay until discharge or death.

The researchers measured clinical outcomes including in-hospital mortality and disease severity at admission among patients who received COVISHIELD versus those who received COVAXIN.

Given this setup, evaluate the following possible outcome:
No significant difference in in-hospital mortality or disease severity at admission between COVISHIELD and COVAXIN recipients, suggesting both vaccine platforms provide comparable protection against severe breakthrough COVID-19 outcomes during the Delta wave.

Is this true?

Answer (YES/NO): YES